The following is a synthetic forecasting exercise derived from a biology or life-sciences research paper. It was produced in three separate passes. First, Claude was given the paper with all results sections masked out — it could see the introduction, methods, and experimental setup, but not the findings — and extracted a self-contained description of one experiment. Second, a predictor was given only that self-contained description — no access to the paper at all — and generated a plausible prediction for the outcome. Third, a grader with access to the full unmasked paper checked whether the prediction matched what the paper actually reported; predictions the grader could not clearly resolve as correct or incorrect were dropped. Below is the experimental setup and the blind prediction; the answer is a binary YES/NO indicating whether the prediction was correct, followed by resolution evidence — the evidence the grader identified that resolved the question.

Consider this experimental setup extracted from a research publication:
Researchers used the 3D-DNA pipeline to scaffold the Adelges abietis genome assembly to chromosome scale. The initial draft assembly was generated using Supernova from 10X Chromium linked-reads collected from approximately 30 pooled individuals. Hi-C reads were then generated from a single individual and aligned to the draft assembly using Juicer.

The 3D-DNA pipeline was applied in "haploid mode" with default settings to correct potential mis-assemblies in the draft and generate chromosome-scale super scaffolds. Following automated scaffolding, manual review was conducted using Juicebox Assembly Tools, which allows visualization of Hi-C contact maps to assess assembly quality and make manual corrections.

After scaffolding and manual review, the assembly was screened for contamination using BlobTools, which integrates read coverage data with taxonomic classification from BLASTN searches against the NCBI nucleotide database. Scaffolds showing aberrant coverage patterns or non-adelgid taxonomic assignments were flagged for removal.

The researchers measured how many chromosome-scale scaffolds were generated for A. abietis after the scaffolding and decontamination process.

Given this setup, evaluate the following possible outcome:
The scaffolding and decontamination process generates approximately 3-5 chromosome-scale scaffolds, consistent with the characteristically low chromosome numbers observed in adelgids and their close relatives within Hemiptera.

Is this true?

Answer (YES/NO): NO